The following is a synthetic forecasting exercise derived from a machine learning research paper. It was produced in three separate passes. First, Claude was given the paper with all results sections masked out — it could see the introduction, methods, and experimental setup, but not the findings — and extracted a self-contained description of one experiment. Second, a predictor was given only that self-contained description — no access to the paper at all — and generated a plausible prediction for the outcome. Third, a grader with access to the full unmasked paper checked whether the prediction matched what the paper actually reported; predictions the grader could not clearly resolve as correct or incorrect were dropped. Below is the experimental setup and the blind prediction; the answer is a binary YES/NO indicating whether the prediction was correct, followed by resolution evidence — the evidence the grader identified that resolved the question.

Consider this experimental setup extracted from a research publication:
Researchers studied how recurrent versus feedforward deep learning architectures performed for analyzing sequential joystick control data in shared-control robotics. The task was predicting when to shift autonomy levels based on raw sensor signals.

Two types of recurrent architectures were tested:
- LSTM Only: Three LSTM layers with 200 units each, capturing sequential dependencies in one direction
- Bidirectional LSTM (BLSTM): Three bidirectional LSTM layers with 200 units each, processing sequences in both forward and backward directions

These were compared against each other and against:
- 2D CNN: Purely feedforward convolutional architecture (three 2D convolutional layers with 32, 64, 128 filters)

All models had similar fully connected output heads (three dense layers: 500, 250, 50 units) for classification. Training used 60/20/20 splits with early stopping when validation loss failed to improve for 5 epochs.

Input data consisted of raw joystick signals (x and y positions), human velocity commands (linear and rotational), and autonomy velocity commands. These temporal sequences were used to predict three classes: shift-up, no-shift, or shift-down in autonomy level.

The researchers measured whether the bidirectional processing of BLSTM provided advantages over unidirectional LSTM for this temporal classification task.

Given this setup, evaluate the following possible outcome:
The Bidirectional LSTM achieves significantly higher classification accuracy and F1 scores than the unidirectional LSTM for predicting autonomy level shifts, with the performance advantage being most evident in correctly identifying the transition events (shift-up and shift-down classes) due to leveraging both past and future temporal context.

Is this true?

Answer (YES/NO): NO